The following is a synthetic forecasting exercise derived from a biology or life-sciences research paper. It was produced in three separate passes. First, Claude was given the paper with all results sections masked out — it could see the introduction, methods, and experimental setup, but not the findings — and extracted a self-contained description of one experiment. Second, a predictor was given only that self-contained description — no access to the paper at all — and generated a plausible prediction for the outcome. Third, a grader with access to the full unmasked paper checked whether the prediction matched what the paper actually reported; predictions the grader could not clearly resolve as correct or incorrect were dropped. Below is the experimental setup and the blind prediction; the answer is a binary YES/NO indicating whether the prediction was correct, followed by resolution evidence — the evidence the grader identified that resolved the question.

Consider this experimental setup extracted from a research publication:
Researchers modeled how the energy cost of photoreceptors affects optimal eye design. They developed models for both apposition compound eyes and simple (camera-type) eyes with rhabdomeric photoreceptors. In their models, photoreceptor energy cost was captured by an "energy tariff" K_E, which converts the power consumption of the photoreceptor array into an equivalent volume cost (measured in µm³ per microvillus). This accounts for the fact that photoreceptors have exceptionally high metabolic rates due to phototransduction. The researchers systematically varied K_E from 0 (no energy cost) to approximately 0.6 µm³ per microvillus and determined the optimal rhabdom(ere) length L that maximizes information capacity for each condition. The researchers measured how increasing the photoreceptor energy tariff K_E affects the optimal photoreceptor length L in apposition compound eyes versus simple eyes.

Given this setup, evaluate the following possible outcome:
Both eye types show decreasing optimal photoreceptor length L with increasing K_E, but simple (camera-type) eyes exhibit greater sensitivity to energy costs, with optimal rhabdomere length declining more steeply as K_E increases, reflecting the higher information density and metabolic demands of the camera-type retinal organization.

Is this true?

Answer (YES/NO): YES